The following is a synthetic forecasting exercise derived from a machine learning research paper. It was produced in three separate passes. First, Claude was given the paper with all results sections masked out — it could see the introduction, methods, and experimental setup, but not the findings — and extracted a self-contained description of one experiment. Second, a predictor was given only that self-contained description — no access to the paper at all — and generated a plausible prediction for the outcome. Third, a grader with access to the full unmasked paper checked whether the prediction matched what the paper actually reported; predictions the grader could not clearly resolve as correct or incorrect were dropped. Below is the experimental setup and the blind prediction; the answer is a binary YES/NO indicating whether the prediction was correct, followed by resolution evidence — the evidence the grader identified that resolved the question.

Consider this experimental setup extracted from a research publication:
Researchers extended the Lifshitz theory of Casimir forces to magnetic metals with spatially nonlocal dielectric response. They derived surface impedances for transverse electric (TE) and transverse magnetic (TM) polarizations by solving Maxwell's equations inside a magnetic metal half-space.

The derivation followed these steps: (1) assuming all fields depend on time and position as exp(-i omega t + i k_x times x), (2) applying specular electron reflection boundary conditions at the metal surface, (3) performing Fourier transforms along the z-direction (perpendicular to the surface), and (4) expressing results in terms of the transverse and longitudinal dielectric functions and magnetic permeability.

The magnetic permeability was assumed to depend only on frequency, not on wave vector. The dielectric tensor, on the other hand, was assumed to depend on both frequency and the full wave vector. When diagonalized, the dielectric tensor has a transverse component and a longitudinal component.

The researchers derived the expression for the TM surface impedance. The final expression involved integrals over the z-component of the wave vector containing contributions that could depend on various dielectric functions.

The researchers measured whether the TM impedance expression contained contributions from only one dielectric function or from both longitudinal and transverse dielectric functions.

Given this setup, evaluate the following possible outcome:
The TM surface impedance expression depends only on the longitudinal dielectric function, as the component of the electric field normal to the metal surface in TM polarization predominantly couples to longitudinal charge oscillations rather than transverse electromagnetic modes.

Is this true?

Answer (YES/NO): NO